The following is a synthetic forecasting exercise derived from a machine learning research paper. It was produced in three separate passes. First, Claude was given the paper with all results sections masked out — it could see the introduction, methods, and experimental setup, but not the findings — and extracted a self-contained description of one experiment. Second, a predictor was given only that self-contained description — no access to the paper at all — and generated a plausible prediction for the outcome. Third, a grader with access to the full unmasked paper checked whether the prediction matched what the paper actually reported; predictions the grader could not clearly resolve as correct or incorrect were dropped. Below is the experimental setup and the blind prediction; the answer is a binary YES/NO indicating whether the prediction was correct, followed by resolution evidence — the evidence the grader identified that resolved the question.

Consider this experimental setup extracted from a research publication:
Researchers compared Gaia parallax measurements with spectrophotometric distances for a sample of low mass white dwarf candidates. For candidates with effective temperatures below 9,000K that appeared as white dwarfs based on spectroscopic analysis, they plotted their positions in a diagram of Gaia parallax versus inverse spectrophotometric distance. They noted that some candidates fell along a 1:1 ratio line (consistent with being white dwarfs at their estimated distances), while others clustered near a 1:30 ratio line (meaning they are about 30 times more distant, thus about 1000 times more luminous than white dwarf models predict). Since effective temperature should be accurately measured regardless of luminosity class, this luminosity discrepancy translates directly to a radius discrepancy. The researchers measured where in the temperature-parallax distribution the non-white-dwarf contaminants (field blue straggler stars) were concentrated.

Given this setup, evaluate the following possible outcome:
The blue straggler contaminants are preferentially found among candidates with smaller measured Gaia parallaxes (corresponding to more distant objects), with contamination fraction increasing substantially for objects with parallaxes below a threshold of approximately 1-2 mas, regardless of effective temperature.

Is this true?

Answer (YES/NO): NO